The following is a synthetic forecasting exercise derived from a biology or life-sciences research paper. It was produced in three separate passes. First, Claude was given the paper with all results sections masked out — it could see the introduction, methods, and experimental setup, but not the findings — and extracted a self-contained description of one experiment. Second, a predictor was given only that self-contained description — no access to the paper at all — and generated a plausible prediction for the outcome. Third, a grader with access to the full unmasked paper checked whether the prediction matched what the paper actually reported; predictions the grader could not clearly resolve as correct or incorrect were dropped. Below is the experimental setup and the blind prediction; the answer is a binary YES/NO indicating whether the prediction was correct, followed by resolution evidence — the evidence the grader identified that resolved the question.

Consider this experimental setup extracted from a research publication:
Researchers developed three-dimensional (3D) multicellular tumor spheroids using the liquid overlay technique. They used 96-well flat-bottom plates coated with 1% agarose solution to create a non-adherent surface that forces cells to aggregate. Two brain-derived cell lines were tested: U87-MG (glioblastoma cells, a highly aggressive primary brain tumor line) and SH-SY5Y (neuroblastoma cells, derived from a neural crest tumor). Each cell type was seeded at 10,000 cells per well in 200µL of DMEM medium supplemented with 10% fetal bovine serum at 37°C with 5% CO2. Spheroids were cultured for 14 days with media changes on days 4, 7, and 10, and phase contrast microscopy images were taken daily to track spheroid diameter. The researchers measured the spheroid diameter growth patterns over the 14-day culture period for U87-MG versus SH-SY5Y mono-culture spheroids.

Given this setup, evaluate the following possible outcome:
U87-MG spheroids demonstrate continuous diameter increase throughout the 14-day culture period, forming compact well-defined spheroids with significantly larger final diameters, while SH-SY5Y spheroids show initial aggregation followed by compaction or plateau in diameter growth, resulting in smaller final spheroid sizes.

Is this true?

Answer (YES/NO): NO